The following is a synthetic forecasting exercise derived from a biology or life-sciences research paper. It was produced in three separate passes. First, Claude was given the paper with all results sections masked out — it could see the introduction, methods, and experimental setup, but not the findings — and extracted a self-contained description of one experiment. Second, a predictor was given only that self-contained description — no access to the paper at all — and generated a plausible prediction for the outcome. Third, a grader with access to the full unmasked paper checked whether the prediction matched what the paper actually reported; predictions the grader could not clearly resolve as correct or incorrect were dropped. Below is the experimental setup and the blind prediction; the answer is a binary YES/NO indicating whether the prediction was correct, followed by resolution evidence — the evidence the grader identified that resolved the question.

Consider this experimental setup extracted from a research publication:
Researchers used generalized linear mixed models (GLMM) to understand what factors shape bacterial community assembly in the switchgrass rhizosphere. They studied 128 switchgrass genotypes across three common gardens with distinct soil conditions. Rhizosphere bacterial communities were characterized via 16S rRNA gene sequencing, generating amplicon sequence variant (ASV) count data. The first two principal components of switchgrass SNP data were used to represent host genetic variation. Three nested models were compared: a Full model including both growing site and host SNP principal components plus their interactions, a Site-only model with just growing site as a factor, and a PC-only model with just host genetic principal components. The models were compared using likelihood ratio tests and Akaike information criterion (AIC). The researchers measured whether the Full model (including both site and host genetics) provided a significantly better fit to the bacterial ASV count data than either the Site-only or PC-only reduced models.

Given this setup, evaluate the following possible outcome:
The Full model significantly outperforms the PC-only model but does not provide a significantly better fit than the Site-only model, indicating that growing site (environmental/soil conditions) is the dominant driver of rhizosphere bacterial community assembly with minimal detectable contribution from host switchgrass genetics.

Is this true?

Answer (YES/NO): NO